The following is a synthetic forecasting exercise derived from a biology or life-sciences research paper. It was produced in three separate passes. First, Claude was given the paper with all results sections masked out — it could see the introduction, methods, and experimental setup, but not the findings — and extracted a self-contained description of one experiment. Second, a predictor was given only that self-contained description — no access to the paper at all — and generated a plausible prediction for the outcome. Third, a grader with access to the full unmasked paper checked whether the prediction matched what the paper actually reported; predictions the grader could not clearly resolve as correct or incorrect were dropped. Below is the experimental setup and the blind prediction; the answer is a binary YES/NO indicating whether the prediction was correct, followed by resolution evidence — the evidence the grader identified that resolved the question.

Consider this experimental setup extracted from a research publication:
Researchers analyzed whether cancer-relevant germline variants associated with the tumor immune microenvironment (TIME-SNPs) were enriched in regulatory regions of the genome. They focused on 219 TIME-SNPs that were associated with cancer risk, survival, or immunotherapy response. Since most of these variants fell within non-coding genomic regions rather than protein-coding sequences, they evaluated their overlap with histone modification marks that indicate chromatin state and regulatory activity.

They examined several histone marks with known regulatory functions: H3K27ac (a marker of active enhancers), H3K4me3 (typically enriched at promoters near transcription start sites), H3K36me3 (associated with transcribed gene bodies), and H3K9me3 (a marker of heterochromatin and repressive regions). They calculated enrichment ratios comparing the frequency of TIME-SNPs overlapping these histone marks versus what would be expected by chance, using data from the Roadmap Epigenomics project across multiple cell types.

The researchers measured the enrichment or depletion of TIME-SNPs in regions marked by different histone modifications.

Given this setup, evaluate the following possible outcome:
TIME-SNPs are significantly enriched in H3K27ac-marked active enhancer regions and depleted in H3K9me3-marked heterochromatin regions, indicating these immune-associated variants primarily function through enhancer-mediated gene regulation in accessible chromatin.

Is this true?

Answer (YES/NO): NO